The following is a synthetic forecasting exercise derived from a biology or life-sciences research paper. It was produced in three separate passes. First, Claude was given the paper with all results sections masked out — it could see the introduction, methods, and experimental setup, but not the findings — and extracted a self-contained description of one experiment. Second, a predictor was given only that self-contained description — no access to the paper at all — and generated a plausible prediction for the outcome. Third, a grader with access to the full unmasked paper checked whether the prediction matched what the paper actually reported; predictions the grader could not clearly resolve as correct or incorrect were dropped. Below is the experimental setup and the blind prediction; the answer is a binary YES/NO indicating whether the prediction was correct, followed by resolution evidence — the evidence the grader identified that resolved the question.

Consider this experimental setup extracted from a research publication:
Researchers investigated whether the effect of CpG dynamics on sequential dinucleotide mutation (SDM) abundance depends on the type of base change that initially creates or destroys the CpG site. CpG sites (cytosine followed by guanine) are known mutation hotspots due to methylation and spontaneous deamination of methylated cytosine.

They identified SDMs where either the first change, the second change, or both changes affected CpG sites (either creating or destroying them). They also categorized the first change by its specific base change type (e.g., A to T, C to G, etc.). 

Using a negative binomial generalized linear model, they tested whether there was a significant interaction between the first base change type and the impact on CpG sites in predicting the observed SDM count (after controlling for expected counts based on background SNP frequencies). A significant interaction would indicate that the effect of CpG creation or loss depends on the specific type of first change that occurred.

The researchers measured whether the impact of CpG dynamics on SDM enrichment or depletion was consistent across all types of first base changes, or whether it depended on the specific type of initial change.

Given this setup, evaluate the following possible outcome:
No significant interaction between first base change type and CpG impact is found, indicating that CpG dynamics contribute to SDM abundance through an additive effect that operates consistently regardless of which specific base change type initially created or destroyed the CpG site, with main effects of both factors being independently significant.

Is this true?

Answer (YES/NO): NO